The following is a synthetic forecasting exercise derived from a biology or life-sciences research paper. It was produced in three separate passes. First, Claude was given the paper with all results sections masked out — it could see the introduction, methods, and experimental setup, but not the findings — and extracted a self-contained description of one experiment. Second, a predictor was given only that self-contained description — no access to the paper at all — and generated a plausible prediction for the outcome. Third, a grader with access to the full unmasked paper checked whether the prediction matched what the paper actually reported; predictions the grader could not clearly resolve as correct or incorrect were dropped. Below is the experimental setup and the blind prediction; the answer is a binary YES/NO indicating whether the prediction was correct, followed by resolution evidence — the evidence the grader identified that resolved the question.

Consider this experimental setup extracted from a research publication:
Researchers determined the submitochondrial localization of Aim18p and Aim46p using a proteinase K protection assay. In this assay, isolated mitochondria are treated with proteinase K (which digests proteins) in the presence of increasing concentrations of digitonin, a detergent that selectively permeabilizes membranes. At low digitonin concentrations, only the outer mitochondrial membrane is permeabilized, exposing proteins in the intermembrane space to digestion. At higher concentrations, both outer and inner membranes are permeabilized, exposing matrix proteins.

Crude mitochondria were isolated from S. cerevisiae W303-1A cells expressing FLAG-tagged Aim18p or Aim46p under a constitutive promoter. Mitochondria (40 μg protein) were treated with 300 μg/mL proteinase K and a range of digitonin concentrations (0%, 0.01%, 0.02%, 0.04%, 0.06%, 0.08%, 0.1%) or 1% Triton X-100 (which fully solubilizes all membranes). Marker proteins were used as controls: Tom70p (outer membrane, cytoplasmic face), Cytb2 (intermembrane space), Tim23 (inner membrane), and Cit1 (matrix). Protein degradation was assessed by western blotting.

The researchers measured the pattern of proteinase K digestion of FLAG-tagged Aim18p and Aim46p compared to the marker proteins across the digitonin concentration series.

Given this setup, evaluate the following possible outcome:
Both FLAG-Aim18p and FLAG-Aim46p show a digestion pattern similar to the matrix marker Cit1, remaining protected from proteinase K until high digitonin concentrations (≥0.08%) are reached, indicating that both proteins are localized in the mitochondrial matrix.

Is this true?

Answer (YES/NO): NO